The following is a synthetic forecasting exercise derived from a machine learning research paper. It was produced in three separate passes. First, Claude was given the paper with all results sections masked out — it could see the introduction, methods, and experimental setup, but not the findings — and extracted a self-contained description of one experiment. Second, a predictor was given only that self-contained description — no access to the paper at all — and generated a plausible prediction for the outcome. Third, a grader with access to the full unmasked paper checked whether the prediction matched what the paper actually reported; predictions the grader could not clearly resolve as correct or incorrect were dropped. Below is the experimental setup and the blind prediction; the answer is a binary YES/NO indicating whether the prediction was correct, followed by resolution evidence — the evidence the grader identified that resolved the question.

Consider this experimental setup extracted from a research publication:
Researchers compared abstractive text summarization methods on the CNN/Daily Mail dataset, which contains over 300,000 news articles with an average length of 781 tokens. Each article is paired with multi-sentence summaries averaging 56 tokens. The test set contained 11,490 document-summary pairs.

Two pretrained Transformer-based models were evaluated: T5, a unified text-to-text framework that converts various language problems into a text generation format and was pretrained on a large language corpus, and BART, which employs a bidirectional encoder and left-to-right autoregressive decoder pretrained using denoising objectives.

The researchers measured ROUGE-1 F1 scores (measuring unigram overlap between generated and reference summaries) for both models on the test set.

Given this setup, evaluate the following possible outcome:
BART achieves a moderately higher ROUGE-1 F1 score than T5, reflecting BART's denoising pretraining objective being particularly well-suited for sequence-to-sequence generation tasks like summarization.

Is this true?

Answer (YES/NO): YES